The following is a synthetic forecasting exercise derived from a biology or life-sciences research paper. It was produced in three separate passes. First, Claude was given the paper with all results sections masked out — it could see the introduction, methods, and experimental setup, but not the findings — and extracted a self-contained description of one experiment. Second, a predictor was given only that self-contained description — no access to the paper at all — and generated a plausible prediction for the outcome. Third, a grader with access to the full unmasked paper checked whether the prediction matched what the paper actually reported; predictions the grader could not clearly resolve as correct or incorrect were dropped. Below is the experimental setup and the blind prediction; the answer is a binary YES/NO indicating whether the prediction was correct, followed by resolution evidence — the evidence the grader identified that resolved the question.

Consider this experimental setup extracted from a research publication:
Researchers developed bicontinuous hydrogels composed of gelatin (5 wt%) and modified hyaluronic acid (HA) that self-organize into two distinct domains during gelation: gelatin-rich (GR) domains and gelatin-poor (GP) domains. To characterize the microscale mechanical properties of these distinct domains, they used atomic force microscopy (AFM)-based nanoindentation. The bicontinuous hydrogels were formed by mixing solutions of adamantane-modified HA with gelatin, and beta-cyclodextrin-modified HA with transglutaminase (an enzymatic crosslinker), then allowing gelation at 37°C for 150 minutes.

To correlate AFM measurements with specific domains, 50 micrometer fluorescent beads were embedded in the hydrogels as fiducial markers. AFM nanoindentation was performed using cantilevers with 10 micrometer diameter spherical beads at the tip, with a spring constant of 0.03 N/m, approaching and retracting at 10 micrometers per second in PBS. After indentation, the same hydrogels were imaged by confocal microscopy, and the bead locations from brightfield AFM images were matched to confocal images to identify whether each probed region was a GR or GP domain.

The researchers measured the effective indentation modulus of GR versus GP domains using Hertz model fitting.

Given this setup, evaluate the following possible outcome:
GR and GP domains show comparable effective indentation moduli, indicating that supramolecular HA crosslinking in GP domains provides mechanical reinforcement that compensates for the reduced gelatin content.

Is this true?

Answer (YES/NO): NO